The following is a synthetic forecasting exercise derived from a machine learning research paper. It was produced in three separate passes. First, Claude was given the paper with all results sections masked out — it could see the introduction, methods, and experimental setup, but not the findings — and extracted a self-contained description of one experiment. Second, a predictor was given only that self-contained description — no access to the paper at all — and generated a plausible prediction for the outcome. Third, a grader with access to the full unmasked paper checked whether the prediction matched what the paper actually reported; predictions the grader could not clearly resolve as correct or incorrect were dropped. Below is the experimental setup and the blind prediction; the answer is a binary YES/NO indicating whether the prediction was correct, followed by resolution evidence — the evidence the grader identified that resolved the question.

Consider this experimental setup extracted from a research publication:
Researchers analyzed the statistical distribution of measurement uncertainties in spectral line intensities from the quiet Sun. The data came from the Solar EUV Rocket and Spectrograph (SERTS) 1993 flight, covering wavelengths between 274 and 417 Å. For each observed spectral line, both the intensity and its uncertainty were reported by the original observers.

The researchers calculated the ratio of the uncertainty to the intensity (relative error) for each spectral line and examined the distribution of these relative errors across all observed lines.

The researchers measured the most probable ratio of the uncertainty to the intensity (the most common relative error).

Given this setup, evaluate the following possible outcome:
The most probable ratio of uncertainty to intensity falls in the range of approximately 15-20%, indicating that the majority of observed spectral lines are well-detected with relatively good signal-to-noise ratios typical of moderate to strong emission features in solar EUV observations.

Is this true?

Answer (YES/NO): NO